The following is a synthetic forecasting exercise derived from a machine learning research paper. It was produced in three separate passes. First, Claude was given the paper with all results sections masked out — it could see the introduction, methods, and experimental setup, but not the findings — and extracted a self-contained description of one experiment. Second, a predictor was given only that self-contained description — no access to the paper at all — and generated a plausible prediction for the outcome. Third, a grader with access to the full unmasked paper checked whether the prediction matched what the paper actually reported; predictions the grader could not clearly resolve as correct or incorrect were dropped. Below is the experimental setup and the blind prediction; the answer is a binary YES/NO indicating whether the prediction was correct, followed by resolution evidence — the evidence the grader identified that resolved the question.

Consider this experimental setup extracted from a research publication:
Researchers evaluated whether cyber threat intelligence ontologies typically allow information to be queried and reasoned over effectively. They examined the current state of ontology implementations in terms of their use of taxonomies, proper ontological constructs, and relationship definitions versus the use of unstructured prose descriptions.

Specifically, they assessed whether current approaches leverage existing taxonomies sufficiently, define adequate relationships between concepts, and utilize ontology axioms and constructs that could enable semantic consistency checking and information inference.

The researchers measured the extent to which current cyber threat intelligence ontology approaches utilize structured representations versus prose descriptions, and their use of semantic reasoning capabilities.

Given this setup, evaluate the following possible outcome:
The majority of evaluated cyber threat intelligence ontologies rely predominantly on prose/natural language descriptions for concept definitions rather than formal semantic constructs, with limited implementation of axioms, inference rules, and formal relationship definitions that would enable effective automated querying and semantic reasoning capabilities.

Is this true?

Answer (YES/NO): YES